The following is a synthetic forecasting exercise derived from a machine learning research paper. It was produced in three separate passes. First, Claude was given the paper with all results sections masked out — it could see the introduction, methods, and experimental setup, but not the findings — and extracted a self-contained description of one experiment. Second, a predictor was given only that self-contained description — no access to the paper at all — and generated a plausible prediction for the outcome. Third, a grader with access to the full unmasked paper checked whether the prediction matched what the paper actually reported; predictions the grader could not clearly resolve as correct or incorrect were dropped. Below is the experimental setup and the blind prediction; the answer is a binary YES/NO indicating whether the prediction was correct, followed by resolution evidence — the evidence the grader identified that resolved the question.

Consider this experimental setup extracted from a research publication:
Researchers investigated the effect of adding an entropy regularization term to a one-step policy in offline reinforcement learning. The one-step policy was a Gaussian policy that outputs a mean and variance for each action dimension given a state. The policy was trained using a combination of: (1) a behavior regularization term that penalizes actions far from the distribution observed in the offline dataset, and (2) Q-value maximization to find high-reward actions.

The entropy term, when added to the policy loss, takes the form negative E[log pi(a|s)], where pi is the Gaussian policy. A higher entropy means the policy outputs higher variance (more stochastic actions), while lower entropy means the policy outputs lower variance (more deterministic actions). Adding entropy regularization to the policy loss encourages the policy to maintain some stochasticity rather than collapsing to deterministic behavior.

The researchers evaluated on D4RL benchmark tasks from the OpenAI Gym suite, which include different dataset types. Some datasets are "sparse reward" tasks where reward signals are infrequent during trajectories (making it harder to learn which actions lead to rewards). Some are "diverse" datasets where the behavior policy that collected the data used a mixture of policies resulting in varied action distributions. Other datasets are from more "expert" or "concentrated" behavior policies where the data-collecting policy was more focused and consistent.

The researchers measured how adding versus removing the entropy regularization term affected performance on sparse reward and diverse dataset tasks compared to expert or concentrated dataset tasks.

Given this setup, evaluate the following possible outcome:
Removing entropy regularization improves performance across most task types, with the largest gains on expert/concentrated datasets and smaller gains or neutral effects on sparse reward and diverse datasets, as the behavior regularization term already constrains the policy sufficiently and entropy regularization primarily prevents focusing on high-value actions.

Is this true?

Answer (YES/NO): NO